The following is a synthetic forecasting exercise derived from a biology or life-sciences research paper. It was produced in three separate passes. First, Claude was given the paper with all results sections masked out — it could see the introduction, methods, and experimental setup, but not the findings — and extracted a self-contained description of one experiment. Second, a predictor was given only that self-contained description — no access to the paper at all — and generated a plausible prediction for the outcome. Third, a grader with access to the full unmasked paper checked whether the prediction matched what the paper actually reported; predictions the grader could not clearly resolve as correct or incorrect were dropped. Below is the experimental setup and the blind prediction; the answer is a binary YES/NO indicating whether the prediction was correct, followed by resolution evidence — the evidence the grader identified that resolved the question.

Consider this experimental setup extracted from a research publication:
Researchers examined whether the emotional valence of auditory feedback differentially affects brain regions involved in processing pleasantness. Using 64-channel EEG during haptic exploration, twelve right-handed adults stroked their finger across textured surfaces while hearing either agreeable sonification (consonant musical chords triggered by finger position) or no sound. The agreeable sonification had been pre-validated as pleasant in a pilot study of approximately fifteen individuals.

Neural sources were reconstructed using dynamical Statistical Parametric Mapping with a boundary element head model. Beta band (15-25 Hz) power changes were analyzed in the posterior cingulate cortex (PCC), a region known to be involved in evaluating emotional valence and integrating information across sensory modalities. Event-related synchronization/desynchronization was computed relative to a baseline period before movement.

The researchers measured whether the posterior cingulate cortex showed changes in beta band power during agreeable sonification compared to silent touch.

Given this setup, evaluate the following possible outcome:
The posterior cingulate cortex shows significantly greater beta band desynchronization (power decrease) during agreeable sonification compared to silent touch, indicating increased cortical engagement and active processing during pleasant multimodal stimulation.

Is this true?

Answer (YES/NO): YES